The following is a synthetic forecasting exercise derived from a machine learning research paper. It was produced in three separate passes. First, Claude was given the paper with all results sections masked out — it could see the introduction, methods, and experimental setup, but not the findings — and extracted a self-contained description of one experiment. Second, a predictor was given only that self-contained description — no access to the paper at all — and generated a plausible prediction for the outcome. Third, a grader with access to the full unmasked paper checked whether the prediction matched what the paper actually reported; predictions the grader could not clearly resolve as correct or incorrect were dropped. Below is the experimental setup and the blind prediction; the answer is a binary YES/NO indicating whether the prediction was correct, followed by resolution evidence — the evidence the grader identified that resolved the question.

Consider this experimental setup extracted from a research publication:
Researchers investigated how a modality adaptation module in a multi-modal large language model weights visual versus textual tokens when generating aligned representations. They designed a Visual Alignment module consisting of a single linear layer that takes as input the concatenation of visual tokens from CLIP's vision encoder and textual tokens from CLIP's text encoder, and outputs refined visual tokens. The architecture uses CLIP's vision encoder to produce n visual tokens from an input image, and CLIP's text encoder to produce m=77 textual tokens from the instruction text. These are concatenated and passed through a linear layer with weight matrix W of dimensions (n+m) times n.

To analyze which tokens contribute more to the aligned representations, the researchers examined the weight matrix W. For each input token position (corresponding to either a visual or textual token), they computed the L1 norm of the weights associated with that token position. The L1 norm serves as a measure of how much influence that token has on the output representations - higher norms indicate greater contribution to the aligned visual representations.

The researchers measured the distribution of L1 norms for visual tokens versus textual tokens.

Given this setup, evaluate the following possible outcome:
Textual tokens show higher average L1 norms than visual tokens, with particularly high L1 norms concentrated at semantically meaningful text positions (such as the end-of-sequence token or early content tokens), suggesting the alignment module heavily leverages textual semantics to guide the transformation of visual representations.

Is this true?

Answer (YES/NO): NO